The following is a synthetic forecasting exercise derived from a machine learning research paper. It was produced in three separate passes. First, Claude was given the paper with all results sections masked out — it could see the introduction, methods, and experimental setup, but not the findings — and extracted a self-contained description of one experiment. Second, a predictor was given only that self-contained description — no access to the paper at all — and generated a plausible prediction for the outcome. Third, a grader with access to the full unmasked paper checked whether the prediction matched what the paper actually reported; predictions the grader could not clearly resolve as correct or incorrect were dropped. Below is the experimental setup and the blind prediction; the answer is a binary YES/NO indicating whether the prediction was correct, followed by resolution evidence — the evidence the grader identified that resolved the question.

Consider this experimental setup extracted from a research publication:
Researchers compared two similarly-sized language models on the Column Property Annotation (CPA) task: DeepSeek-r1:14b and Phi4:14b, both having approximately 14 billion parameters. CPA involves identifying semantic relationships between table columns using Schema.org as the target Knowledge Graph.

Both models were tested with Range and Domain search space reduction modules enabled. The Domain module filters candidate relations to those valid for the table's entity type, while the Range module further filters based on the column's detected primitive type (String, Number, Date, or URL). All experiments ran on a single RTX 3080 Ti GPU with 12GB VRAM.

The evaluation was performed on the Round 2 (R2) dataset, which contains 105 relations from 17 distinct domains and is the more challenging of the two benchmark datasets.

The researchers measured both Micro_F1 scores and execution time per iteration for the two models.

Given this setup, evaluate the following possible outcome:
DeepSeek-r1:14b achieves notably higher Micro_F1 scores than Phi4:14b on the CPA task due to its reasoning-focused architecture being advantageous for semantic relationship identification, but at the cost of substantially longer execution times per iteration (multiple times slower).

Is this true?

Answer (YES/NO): NO